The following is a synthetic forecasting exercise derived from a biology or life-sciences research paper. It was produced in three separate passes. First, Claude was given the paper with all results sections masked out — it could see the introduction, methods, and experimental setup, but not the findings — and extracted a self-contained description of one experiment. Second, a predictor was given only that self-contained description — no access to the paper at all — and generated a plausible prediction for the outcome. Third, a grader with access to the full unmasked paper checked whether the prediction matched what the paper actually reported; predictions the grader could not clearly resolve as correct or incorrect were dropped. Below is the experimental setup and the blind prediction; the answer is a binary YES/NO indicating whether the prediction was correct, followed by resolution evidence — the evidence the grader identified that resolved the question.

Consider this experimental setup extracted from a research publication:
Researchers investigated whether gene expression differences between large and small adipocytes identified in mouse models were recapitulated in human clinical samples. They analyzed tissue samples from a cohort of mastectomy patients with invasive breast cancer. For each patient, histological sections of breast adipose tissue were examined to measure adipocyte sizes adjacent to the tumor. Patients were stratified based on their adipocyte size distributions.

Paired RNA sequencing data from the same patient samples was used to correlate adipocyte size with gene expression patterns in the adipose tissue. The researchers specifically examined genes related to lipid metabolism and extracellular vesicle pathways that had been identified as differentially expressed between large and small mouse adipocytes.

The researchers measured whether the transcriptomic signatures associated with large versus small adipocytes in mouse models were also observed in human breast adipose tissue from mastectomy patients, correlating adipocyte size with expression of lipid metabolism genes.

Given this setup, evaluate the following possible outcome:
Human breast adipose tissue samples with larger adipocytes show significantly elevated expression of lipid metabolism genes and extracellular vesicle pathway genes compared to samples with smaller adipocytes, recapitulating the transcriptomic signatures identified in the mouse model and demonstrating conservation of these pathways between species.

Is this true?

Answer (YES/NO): NO